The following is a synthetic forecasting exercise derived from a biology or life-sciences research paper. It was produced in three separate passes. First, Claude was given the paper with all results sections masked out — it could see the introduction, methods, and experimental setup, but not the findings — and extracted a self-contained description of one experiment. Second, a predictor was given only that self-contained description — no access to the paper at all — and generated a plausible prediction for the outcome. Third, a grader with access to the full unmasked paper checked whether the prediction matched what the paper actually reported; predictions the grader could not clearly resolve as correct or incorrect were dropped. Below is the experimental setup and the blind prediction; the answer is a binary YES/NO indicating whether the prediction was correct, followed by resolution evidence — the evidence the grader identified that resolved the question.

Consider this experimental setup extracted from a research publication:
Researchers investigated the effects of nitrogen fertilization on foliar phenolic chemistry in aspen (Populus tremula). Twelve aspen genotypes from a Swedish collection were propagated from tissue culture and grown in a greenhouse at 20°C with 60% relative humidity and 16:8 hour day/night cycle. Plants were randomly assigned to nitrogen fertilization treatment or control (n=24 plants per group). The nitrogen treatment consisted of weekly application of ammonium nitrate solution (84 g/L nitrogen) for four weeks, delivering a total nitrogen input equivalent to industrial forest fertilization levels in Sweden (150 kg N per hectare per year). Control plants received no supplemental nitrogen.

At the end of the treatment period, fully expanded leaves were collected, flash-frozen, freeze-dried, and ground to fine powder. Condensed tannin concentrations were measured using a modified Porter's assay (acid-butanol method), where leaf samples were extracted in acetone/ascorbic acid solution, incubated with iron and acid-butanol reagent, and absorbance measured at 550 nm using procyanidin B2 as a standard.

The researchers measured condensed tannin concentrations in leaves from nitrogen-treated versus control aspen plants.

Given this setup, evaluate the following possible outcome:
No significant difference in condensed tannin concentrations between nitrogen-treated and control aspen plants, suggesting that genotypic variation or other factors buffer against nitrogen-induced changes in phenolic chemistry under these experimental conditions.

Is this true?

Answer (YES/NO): NO